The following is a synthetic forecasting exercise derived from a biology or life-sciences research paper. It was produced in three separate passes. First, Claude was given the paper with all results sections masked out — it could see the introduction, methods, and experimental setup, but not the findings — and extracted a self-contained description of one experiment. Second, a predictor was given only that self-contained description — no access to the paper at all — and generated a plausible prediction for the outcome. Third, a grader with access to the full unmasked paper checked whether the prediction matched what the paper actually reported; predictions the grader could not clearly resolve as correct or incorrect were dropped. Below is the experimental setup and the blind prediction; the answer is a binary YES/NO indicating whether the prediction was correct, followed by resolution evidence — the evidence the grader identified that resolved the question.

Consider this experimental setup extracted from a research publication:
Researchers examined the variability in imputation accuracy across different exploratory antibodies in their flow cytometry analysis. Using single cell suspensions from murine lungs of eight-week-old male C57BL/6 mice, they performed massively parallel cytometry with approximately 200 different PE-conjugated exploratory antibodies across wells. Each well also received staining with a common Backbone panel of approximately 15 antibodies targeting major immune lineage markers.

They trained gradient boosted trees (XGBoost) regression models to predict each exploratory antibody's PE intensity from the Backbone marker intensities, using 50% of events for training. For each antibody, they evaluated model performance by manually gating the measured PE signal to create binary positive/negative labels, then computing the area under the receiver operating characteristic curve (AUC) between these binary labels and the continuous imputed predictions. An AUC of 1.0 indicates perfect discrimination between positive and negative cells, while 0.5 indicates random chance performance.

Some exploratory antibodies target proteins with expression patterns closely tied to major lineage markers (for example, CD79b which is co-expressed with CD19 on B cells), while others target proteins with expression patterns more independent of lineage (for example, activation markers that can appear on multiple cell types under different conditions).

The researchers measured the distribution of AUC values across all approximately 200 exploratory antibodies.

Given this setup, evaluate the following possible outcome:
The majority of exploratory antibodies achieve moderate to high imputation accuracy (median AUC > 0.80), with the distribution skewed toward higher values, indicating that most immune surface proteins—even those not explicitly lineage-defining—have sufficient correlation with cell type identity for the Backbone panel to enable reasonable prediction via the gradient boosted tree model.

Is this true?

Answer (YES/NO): YES